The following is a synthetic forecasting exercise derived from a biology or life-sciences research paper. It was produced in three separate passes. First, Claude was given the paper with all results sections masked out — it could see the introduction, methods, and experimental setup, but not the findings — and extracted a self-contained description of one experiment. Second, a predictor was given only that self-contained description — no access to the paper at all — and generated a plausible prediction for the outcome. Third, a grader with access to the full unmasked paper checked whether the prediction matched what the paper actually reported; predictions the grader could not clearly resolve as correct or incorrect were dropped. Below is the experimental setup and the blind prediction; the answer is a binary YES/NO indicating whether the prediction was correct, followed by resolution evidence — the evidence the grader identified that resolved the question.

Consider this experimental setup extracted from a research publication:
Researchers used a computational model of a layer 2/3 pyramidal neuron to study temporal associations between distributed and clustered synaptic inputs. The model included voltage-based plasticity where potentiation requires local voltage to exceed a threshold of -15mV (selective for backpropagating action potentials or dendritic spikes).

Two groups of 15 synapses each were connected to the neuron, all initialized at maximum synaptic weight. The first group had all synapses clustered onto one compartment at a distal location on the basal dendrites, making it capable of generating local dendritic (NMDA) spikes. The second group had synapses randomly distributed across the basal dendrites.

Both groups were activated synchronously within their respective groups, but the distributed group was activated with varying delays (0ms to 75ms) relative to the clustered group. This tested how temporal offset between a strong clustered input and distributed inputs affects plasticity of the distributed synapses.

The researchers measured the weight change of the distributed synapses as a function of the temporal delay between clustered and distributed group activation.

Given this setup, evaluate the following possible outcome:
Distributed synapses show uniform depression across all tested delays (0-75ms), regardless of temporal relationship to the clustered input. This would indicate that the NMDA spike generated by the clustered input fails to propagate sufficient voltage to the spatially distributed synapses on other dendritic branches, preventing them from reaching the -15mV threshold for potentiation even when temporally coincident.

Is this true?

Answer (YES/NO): NO